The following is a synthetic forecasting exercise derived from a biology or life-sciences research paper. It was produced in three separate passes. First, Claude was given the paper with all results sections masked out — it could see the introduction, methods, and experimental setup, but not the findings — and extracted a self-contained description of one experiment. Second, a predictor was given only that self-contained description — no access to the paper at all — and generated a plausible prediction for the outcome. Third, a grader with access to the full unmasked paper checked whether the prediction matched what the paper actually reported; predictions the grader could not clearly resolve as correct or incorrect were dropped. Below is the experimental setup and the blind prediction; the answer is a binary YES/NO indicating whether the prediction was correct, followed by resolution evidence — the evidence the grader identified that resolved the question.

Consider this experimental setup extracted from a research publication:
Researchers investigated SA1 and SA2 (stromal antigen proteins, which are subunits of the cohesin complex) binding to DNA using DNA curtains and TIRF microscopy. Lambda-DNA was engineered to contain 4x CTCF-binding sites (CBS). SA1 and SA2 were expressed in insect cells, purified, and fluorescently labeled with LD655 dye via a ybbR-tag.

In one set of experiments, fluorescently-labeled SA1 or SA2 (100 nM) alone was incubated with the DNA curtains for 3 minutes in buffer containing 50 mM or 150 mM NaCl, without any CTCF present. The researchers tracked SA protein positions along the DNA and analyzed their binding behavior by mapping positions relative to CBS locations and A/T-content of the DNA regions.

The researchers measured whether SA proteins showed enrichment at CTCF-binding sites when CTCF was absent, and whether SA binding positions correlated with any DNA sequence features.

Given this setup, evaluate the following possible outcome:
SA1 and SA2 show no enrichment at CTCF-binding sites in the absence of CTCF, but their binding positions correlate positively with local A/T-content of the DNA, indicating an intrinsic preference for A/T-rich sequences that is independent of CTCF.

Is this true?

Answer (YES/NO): YES